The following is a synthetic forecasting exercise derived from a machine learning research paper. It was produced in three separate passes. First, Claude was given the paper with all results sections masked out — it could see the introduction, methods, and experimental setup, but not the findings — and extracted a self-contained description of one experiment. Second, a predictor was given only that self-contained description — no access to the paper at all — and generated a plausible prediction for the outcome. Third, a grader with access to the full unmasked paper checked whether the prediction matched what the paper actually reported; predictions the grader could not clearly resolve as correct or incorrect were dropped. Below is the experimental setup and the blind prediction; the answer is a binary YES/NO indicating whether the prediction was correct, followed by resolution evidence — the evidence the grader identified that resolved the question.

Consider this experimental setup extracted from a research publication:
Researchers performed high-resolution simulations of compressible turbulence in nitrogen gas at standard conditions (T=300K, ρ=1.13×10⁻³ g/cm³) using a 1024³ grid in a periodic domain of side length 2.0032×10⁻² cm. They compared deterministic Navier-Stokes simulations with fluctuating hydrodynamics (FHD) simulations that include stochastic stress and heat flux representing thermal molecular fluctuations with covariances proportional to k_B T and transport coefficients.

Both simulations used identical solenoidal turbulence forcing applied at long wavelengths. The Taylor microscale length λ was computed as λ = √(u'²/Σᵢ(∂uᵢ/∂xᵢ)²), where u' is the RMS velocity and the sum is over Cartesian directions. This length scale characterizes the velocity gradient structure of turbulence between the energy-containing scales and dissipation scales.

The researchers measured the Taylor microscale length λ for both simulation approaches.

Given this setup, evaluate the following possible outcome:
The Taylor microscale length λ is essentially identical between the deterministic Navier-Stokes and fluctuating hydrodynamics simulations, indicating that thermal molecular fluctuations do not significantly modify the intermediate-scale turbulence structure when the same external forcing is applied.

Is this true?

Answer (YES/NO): NO